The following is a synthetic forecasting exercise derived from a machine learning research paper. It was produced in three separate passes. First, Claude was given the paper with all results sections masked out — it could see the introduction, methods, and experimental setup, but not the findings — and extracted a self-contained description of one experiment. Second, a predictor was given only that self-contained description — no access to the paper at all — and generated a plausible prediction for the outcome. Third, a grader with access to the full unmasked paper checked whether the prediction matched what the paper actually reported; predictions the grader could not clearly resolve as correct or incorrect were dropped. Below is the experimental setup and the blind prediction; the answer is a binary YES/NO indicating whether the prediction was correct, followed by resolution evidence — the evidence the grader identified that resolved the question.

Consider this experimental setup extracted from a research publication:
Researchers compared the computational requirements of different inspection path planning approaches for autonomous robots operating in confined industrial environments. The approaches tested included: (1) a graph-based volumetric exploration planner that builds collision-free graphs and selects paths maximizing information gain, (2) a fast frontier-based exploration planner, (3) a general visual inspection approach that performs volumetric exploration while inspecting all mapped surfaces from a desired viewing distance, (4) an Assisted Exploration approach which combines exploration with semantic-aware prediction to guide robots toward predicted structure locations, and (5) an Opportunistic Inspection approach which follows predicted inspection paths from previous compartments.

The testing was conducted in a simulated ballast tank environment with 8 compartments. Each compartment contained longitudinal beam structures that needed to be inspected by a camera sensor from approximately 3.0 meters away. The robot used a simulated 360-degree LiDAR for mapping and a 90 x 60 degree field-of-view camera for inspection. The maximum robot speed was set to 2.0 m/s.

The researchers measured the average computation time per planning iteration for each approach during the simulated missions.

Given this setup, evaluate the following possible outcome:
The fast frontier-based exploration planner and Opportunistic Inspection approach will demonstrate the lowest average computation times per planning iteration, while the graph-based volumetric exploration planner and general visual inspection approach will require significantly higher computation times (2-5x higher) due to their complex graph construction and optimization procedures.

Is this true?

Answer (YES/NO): NO